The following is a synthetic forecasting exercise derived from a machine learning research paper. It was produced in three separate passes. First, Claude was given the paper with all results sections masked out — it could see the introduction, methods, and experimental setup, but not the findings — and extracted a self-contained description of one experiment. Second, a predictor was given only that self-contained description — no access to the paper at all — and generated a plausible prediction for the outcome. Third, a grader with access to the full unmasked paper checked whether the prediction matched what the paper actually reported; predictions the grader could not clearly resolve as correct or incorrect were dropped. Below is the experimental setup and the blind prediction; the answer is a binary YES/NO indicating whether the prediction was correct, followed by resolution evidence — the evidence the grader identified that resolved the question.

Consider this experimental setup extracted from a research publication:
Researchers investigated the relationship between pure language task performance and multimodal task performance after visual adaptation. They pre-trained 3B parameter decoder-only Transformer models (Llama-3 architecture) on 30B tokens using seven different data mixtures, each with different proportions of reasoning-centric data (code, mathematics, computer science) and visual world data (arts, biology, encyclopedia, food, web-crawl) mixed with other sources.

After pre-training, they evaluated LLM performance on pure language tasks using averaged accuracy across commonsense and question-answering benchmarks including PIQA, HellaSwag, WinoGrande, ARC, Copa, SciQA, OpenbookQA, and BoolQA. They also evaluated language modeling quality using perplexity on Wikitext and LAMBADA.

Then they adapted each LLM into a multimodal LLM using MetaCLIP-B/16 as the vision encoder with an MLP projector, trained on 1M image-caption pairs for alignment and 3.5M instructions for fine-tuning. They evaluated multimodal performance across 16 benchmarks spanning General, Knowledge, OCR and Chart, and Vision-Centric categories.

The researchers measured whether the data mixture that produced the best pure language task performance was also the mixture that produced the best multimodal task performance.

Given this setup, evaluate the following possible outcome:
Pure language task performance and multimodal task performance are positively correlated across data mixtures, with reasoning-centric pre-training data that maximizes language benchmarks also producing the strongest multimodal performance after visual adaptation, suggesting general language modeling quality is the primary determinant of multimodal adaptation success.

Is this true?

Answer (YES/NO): NO